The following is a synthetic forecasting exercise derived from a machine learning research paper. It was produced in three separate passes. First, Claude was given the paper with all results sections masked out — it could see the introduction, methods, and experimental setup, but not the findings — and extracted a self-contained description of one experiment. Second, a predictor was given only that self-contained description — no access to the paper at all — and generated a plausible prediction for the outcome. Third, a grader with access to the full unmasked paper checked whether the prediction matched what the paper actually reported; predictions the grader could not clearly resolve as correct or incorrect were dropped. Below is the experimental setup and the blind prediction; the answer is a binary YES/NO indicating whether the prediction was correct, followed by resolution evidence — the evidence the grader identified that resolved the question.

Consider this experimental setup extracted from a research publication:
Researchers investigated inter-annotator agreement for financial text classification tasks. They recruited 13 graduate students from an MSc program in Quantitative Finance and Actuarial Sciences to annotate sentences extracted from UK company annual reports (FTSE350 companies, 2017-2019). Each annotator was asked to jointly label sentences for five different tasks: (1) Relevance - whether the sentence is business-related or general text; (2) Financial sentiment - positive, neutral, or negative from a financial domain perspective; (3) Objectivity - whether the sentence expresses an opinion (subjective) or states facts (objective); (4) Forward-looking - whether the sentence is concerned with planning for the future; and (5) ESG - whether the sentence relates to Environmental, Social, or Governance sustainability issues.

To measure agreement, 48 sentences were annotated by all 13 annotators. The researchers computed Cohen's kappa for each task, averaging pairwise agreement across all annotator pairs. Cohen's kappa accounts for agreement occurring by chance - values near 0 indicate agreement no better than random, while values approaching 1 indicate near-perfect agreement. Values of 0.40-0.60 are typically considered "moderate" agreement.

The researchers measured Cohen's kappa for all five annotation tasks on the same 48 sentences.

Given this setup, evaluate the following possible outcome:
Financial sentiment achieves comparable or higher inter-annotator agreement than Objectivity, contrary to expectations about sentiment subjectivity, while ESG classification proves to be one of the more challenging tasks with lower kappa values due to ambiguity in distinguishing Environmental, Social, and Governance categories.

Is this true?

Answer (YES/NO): NO